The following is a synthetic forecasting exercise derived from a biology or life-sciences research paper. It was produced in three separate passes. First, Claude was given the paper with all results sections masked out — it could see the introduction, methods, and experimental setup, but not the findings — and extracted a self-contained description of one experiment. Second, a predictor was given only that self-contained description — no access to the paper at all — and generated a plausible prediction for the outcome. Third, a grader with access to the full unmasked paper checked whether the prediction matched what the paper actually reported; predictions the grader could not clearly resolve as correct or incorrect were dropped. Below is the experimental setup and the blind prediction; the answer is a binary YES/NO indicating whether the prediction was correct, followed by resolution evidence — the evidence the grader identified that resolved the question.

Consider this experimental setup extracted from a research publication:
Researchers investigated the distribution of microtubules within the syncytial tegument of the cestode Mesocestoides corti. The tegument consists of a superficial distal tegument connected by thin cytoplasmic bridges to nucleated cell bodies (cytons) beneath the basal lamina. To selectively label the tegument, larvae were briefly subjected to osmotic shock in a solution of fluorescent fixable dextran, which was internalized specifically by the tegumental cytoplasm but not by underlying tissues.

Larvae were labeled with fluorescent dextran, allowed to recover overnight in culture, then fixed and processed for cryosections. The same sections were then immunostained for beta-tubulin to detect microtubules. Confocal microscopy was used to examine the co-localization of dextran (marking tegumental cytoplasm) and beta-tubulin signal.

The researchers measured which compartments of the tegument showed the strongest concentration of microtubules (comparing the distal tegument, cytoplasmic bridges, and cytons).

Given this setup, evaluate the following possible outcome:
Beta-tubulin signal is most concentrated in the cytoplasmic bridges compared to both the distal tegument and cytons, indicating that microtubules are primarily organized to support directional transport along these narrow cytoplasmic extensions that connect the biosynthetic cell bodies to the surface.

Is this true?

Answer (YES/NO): YES